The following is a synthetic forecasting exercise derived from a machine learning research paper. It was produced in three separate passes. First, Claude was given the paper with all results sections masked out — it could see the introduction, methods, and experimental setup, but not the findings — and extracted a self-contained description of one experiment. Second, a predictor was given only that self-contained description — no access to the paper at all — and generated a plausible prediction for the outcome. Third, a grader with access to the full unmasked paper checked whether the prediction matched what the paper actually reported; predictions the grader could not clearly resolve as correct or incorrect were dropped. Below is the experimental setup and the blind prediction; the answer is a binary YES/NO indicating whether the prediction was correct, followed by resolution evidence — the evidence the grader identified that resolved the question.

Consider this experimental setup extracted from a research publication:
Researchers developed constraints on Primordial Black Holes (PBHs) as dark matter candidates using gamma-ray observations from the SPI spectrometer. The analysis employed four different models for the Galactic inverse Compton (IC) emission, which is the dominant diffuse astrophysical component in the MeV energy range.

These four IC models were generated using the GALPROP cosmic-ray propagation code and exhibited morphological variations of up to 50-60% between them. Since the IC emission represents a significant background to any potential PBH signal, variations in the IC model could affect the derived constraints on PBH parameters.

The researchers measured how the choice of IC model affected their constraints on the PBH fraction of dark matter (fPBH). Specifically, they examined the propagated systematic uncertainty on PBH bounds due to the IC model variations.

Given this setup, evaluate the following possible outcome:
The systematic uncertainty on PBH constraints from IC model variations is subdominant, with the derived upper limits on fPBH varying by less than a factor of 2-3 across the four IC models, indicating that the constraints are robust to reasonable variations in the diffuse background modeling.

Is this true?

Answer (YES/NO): YES